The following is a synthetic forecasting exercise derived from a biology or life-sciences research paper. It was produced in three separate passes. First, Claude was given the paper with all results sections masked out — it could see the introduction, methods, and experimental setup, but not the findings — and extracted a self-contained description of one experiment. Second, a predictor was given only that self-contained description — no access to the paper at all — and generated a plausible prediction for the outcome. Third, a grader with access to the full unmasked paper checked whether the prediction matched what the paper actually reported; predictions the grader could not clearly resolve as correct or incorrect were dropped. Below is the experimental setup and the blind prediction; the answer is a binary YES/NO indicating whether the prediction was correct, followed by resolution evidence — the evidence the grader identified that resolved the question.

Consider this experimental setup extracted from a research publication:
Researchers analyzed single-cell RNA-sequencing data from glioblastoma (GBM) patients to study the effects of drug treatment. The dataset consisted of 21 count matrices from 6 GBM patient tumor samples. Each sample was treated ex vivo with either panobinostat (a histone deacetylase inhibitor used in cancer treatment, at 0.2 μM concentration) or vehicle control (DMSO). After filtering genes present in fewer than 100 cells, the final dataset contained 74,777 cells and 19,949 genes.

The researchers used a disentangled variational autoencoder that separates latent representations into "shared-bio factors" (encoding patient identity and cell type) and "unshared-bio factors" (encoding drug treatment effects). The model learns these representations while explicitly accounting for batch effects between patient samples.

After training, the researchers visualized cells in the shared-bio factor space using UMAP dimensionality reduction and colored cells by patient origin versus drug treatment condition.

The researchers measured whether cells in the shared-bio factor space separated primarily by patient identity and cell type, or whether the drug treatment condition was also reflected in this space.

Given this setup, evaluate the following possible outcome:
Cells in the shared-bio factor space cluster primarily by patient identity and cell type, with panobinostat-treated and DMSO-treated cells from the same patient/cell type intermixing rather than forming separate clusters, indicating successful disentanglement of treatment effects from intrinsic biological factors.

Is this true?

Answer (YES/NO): NO